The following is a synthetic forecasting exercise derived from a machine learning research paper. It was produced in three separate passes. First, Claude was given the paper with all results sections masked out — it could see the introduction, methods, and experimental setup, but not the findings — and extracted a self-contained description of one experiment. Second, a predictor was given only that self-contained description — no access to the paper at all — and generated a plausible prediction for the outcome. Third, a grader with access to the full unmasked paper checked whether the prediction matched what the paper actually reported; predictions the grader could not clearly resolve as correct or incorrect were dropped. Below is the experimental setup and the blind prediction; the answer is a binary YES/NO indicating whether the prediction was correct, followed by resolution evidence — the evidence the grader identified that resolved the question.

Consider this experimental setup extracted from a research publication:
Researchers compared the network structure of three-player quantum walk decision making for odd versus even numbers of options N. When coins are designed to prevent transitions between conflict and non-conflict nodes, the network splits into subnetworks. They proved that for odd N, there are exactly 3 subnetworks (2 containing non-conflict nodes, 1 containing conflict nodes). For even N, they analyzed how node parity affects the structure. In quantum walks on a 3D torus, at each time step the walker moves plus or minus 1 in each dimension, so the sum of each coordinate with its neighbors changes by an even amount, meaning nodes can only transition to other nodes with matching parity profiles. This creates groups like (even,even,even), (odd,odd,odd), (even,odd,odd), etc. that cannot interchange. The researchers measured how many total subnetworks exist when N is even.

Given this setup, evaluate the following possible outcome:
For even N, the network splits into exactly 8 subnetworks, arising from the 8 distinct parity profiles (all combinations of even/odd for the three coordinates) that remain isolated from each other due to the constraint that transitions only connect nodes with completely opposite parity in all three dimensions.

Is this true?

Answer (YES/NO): NO